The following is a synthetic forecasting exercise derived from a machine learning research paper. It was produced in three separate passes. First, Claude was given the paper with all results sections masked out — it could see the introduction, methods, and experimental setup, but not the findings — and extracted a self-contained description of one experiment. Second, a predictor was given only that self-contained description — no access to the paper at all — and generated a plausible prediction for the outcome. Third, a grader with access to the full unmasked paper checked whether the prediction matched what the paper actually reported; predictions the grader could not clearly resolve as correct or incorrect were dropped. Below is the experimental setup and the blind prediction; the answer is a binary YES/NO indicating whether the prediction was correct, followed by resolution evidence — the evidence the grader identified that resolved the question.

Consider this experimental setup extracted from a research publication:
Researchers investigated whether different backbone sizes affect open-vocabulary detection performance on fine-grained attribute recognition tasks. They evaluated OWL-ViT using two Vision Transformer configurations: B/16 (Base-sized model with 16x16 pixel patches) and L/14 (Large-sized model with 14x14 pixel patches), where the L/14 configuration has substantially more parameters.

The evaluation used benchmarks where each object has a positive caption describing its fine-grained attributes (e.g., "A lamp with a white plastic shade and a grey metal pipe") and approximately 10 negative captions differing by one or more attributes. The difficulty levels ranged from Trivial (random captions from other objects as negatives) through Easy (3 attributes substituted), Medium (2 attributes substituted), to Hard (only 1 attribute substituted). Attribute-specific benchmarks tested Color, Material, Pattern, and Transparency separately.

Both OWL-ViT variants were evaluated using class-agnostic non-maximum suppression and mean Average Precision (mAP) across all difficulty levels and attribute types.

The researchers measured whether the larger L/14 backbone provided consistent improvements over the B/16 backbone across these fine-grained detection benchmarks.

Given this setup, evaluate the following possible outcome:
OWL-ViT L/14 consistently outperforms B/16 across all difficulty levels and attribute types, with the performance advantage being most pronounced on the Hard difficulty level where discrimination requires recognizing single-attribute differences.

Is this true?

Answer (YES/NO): NO